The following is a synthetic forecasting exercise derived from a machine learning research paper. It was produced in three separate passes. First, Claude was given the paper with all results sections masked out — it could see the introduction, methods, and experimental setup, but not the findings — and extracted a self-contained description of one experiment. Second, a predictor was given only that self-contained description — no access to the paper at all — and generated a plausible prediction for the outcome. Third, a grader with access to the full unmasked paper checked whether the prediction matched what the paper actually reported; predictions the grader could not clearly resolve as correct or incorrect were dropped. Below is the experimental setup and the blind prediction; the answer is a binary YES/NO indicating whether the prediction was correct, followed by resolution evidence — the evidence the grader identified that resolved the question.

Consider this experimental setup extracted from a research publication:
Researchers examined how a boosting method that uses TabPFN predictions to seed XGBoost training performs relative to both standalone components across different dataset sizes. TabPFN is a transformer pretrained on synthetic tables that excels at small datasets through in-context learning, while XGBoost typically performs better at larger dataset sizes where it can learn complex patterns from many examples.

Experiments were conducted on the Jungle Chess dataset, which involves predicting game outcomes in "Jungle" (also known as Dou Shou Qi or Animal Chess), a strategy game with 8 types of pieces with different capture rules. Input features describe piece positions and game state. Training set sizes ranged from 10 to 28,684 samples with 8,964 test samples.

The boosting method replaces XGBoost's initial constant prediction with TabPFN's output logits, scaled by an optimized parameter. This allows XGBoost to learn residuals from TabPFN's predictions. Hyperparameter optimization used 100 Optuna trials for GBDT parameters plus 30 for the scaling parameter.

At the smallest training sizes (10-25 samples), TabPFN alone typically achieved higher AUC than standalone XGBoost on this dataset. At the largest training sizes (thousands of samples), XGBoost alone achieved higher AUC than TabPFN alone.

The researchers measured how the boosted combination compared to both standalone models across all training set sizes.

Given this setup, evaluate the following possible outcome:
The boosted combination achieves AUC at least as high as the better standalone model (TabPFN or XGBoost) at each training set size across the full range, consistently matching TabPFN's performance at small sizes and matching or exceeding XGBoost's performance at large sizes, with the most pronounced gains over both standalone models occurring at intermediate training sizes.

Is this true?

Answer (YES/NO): NO